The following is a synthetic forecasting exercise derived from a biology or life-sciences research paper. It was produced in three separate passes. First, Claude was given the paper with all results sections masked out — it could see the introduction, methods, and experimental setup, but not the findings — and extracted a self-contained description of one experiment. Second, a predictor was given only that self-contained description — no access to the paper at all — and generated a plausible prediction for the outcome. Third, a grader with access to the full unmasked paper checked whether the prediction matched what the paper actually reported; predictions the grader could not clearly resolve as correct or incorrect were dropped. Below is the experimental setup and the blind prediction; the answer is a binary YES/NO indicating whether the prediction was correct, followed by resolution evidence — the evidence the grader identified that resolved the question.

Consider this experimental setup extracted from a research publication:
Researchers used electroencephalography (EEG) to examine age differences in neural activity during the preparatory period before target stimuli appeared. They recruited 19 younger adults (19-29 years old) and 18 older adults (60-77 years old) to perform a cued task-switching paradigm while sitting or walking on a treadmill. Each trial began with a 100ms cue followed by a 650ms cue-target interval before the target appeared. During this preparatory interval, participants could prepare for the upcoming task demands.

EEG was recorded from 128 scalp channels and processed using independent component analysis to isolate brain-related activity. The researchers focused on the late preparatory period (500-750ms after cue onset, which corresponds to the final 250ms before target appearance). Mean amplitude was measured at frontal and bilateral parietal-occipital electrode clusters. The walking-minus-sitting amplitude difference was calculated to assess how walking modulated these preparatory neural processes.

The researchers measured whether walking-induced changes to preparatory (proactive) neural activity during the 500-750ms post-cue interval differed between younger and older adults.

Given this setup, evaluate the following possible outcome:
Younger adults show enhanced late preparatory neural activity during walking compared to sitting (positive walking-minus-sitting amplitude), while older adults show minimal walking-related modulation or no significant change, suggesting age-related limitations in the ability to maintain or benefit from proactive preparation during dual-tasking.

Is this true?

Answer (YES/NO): NO